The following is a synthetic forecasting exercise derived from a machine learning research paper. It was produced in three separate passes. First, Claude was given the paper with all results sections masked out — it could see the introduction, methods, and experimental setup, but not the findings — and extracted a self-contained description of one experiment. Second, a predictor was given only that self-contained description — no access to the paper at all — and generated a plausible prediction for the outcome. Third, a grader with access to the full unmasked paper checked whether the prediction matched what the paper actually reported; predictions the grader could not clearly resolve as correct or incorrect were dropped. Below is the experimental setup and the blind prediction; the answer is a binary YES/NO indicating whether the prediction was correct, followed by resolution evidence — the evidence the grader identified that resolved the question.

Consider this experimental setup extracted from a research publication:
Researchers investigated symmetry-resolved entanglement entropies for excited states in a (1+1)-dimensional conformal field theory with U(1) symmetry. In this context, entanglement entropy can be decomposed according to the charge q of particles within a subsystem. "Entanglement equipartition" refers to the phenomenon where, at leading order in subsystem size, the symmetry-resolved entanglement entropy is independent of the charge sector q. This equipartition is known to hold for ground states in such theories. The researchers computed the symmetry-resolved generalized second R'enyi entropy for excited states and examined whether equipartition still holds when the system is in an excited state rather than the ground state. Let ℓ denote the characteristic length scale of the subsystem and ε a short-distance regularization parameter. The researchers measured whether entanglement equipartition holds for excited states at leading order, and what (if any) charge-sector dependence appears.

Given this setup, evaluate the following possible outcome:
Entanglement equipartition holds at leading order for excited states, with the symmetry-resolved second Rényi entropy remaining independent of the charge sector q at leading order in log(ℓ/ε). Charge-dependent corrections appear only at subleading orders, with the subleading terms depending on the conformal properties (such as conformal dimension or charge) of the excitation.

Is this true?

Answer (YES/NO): YES